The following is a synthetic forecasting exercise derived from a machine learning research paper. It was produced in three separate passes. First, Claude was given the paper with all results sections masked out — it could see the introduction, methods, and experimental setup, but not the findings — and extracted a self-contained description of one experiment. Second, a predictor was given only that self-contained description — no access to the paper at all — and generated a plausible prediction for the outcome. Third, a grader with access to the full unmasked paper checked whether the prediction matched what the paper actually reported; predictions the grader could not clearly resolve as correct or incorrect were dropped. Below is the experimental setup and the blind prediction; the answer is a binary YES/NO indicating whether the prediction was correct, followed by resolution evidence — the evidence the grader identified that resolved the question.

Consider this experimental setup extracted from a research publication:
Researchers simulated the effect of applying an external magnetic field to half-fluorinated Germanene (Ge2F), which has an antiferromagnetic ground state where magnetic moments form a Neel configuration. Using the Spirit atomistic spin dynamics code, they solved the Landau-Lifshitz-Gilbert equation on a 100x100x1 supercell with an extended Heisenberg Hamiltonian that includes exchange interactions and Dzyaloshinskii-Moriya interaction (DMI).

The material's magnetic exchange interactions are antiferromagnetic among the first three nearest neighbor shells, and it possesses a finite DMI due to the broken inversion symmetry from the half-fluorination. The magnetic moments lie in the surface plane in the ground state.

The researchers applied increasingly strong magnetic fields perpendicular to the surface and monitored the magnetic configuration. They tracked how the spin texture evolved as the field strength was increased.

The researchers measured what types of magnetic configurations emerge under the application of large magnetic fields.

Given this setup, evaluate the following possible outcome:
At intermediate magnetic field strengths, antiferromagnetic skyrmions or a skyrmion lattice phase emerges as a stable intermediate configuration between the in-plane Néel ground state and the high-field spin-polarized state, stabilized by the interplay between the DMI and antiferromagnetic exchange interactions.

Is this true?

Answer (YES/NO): NO